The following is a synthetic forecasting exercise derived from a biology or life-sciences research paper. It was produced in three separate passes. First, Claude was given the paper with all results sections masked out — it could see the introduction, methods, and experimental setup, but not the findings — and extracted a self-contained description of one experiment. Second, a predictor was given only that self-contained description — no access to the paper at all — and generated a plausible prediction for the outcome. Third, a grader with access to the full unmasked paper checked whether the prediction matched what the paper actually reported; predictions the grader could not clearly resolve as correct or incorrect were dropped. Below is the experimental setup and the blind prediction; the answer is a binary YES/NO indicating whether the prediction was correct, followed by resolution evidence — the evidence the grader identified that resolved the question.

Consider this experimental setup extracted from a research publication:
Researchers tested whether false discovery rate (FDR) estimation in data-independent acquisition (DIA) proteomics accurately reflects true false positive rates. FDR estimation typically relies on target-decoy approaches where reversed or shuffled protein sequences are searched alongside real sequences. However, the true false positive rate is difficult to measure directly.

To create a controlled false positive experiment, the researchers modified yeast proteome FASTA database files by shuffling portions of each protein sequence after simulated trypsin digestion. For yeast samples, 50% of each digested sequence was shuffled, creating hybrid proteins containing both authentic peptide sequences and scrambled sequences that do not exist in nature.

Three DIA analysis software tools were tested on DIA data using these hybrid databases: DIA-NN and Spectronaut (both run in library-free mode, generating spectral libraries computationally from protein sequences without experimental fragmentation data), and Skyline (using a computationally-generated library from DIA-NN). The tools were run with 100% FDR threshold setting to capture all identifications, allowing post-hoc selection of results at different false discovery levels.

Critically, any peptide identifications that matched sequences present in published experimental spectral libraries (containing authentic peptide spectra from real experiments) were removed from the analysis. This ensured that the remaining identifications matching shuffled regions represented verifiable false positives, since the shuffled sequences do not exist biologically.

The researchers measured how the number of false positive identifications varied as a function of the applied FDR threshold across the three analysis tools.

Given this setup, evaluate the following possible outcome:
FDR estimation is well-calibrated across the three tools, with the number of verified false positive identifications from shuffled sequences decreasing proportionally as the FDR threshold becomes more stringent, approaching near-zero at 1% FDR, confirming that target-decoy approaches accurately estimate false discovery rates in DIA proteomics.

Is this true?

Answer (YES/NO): NO